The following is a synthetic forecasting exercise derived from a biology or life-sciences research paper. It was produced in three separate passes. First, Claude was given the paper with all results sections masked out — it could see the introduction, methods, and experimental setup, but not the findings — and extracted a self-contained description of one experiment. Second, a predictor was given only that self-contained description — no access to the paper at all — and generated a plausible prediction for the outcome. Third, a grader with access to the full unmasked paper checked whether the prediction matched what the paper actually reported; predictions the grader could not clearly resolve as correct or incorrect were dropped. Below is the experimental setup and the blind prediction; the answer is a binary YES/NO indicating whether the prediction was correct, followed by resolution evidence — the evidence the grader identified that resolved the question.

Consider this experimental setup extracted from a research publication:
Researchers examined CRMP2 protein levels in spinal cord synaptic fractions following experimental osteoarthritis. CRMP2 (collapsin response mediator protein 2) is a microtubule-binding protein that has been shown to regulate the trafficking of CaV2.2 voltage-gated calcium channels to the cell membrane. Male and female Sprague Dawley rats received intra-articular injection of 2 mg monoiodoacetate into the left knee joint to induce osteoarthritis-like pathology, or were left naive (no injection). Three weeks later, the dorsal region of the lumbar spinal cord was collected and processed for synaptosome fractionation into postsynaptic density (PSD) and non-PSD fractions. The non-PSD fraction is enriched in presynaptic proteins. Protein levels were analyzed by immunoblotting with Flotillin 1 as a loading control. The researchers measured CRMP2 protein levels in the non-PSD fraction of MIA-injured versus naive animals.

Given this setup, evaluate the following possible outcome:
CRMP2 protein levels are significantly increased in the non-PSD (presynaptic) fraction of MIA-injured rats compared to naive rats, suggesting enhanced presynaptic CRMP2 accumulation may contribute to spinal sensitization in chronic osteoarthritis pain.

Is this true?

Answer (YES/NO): NO